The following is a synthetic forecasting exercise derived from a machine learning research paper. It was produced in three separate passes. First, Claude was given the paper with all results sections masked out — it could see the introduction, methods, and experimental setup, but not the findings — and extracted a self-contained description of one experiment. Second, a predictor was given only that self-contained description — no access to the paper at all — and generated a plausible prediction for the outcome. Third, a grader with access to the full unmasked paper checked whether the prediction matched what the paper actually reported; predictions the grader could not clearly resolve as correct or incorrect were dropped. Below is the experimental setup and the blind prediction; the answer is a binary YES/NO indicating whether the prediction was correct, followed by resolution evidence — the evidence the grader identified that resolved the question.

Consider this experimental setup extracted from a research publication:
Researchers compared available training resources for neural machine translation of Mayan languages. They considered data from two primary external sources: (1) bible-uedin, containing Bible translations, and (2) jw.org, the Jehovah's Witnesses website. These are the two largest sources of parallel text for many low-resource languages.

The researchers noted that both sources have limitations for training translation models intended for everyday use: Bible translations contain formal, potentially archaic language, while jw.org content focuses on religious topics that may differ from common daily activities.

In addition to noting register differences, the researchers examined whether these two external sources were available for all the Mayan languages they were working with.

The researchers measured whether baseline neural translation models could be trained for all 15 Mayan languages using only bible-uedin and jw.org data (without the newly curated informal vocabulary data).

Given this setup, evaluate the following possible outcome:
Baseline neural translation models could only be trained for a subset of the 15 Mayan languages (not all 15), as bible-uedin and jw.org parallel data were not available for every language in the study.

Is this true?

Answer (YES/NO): YES